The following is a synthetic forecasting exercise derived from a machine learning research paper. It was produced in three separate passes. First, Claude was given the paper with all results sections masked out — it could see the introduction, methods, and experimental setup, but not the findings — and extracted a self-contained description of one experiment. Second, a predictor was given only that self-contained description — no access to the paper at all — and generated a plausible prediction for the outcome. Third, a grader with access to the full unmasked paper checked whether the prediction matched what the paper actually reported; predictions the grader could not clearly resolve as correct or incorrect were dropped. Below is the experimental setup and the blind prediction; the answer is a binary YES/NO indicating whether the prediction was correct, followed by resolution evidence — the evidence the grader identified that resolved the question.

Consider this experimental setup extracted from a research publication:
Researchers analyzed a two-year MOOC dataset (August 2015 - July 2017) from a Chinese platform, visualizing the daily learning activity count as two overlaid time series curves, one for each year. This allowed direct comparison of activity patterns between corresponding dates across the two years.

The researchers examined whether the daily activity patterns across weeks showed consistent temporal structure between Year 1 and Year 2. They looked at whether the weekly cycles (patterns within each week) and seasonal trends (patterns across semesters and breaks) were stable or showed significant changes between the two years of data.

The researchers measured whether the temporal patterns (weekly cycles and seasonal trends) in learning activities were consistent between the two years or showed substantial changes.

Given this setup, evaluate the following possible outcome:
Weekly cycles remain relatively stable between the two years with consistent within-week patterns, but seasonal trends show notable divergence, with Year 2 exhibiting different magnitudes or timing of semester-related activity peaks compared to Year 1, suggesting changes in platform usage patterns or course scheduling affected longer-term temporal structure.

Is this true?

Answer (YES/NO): NO